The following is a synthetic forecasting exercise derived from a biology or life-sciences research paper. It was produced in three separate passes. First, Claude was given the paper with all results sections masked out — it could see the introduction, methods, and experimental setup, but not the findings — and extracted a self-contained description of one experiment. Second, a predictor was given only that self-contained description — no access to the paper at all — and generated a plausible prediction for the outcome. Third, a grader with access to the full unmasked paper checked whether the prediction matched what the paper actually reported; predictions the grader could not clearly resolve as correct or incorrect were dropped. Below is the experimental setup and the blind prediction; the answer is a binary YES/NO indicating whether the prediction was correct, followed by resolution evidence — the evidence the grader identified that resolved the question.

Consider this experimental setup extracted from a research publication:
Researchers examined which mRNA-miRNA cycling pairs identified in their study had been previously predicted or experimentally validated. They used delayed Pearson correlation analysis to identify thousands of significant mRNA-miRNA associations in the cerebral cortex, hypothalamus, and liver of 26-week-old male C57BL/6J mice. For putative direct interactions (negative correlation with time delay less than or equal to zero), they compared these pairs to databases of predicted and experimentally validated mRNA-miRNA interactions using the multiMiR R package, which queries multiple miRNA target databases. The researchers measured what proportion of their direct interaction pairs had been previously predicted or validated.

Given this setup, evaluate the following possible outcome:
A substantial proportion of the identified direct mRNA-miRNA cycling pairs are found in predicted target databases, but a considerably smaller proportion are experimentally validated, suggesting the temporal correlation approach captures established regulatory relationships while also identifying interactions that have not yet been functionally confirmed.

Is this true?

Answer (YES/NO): NO